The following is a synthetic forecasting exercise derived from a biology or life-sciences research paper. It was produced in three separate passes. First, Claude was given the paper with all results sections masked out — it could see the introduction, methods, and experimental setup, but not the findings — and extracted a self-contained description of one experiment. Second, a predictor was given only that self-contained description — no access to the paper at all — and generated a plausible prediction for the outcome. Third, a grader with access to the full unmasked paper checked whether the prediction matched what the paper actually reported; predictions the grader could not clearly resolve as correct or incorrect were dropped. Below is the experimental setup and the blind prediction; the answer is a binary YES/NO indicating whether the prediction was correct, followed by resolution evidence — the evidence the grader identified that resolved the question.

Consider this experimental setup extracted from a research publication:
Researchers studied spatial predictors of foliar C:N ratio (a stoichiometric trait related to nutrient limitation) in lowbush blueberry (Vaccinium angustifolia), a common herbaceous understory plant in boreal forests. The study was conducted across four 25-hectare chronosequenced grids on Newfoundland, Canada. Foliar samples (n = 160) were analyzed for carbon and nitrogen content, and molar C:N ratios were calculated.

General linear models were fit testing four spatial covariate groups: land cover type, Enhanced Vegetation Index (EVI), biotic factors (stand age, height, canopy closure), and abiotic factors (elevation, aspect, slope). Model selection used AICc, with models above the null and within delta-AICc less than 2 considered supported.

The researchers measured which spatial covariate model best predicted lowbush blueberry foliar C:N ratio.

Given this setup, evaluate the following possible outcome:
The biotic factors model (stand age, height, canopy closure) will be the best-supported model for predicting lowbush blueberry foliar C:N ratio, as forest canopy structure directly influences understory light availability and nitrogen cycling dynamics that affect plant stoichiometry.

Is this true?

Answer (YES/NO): NO